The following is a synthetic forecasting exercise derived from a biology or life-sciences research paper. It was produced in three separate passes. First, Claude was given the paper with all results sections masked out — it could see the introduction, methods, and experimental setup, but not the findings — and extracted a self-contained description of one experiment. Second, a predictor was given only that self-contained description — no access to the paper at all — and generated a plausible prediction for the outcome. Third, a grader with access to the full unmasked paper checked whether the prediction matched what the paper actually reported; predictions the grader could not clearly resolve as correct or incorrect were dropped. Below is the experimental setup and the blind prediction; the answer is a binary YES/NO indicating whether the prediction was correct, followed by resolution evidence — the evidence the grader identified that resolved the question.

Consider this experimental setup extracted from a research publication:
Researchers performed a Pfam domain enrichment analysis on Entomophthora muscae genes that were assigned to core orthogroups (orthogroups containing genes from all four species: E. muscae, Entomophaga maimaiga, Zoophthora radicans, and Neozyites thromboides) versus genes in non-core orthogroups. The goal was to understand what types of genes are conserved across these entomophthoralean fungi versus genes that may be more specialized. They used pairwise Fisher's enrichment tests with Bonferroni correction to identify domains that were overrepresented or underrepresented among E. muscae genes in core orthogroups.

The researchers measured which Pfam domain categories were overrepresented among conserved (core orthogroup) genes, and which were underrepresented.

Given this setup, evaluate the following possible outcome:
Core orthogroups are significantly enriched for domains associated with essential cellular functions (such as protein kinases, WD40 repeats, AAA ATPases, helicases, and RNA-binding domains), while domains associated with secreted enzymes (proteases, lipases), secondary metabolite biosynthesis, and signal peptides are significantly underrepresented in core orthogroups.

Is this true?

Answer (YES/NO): NO